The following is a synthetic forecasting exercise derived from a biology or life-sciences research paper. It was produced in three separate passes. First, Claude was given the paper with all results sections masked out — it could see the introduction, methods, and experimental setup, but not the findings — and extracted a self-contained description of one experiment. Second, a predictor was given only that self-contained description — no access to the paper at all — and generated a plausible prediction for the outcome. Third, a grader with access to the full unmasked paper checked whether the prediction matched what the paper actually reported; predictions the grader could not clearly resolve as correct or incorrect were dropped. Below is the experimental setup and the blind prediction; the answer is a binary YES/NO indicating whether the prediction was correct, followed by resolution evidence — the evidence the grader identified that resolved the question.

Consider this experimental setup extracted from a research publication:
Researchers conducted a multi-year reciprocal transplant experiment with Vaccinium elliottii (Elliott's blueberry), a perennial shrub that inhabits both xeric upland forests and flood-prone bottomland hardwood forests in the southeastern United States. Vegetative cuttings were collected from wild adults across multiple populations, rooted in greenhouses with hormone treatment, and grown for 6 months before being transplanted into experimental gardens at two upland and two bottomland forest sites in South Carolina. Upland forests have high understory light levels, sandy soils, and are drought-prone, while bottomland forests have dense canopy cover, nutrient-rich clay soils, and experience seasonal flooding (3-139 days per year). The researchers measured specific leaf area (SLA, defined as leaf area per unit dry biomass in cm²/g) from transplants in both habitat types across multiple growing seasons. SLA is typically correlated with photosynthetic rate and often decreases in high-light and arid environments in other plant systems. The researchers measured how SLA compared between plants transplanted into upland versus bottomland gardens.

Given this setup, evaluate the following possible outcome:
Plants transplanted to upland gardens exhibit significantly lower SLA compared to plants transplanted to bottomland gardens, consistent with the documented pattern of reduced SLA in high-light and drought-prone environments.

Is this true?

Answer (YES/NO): YES